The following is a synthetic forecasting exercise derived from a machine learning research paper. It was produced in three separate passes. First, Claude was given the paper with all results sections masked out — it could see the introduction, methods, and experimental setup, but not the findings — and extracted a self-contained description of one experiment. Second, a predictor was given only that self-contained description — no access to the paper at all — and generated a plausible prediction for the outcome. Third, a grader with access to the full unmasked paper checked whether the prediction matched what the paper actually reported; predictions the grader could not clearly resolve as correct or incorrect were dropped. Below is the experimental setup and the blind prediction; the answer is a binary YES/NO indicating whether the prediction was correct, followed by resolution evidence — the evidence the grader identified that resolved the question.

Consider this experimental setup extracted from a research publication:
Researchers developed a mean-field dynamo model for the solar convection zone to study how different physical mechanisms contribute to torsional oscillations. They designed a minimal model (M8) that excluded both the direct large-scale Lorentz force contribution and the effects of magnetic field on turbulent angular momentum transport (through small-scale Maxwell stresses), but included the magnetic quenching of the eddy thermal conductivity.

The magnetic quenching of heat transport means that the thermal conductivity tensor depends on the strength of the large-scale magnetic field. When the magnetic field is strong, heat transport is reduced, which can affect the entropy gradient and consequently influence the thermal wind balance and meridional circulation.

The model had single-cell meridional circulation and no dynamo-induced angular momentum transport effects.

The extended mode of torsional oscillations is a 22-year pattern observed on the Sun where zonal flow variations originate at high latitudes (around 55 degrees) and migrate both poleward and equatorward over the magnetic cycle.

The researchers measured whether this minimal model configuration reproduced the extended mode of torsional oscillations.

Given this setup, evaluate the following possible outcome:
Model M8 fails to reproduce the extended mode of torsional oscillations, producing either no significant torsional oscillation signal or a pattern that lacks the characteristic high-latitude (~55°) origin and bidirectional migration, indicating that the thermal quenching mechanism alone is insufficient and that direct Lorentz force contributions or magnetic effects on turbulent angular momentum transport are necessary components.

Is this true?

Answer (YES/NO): NO